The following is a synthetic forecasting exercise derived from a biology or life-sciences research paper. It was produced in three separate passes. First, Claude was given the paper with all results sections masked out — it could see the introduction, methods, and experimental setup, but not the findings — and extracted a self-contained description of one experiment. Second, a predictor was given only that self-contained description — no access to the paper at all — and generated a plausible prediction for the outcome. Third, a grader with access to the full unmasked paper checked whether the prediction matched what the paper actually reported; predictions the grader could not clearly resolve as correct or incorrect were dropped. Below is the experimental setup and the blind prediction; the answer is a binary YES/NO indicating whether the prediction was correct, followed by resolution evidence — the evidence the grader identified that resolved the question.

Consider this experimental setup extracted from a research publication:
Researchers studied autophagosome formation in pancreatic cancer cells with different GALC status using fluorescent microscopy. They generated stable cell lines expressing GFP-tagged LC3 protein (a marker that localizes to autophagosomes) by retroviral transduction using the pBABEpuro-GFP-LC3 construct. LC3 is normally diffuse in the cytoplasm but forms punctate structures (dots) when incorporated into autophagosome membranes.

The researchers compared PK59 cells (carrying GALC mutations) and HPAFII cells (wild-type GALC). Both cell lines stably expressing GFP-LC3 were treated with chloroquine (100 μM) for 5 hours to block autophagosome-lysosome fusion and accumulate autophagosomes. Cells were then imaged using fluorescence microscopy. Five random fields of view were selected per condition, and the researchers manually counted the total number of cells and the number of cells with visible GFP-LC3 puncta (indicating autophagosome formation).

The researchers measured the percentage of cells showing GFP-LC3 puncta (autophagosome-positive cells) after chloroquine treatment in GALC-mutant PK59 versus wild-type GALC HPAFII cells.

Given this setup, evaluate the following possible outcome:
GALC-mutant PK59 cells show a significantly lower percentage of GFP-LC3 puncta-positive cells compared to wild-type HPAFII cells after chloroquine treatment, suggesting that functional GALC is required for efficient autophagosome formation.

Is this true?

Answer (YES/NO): NO